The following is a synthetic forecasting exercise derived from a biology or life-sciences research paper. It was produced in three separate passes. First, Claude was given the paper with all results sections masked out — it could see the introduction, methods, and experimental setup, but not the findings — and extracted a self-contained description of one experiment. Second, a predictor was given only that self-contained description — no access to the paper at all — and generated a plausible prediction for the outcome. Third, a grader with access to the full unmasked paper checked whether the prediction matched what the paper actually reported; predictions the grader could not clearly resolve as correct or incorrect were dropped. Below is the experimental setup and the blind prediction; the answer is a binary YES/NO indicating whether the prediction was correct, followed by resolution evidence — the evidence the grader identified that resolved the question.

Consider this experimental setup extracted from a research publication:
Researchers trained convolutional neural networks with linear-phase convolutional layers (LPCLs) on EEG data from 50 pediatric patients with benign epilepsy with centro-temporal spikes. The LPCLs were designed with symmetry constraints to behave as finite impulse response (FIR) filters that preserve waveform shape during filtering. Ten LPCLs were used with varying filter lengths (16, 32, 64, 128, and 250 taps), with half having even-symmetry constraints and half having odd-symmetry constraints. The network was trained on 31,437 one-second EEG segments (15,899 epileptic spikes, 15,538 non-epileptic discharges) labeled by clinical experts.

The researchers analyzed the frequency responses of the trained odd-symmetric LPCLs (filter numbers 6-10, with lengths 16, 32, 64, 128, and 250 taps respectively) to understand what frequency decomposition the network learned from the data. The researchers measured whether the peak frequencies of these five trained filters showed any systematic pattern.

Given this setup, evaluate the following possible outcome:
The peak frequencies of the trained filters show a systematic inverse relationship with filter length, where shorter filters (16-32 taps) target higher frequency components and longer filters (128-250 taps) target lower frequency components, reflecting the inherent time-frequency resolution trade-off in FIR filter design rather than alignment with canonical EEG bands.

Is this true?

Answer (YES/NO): NO